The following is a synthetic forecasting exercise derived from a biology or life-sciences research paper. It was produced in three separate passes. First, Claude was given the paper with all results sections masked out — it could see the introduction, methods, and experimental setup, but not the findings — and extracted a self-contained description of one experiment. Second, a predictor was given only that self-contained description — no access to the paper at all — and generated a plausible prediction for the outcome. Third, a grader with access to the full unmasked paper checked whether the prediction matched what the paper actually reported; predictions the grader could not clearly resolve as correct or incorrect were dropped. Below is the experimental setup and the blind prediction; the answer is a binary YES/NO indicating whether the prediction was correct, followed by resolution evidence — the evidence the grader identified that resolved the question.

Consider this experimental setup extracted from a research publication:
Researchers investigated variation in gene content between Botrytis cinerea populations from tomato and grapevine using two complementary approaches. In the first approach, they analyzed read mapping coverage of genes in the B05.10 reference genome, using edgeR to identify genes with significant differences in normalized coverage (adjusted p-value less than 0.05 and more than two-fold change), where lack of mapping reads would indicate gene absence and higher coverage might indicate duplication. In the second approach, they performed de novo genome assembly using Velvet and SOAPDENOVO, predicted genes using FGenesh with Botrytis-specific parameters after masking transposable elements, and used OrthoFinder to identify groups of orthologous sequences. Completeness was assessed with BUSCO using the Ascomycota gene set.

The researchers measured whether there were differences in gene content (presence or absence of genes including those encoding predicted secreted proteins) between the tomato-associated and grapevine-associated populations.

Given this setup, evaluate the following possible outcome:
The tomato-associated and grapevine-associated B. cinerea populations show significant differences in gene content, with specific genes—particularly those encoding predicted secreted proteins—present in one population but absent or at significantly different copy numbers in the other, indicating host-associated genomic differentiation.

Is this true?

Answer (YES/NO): NO